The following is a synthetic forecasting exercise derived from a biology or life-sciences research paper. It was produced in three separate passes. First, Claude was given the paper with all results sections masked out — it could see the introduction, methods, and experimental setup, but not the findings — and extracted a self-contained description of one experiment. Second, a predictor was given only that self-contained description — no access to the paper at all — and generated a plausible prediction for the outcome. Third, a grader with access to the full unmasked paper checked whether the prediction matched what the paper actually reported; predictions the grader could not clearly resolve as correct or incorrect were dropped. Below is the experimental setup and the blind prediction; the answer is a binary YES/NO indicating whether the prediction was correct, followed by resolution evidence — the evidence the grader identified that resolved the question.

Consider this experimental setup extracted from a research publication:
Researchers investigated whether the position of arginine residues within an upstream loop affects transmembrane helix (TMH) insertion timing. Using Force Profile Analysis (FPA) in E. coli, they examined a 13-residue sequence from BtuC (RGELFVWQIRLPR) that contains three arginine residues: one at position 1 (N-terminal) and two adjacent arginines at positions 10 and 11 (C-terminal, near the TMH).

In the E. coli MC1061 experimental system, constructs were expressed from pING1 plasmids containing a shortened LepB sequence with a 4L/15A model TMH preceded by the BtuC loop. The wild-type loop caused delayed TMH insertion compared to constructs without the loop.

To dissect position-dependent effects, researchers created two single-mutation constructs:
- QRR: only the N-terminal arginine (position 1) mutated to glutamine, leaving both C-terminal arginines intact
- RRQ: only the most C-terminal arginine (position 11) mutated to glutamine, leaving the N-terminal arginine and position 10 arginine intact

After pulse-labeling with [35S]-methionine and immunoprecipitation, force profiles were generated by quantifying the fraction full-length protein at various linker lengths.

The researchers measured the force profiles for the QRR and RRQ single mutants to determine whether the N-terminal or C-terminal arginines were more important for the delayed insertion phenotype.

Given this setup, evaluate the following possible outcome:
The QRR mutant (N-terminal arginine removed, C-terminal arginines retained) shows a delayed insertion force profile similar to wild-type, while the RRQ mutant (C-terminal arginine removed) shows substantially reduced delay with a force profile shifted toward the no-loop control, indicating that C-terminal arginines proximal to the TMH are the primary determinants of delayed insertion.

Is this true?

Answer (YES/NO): YES